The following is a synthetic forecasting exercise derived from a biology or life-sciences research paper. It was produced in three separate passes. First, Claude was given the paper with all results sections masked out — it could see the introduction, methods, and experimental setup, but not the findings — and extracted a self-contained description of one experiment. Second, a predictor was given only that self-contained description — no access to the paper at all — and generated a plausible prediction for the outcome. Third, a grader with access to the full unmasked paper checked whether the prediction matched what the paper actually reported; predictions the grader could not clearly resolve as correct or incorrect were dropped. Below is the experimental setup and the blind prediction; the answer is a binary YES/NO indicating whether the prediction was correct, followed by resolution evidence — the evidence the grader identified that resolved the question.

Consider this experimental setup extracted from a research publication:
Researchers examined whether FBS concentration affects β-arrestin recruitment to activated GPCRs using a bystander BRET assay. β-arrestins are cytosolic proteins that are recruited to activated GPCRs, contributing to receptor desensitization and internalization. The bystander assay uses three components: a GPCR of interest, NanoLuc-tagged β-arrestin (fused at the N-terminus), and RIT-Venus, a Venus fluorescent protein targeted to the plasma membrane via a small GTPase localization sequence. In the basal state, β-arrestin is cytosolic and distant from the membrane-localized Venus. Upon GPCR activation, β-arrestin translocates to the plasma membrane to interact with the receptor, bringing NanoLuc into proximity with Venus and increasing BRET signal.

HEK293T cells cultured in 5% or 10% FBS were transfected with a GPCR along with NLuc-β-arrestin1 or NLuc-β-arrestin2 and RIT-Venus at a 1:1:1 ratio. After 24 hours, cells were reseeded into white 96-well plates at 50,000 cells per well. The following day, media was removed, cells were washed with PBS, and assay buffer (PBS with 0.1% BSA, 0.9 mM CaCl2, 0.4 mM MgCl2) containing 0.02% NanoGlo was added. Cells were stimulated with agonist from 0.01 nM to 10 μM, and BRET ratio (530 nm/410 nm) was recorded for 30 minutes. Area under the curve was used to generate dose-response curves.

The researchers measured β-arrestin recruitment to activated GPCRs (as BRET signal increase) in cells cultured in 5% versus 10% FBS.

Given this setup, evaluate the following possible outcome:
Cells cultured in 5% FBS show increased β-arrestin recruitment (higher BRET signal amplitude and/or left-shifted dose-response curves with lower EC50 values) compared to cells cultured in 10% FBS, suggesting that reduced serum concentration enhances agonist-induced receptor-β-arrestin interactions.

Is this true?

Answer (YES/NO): NO